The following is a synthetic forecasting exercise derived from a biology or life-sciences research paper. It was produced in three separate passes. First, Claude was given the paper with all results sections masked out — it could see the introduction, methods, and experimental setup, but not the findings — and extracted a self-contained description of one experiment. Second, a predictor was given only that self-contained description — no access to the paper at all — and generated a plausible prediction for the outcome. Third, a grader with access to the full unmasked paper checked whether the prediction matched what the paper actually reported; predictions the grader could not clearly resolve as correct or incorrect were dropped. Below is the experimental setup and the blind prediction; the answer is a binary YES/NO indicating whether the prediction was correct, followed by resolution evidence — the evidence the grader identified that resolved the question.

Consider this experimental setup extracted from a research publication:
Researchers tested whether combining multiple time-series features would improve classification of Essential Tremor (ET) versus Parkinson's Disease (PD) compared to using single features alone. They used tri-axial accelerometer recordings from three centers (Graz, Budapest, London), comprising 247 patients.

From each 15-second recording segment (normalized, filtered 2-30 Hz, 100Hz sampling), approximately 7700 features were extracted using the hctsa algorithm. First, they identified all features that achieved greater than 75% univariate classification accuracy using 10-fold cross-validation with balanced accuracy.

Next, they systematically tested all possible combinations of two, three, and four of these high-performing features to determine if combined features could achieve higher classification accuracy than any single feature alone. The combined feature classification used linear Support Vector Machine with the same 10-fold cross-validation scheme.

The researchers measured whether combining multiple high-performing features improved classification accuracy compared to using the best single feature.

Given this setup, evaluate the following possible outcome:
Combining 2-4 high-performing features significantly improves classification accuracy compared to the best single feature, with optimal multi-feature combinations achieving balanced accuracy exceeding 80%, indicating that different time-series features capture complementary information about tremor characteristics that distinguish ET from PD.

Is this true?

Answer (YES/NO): NO